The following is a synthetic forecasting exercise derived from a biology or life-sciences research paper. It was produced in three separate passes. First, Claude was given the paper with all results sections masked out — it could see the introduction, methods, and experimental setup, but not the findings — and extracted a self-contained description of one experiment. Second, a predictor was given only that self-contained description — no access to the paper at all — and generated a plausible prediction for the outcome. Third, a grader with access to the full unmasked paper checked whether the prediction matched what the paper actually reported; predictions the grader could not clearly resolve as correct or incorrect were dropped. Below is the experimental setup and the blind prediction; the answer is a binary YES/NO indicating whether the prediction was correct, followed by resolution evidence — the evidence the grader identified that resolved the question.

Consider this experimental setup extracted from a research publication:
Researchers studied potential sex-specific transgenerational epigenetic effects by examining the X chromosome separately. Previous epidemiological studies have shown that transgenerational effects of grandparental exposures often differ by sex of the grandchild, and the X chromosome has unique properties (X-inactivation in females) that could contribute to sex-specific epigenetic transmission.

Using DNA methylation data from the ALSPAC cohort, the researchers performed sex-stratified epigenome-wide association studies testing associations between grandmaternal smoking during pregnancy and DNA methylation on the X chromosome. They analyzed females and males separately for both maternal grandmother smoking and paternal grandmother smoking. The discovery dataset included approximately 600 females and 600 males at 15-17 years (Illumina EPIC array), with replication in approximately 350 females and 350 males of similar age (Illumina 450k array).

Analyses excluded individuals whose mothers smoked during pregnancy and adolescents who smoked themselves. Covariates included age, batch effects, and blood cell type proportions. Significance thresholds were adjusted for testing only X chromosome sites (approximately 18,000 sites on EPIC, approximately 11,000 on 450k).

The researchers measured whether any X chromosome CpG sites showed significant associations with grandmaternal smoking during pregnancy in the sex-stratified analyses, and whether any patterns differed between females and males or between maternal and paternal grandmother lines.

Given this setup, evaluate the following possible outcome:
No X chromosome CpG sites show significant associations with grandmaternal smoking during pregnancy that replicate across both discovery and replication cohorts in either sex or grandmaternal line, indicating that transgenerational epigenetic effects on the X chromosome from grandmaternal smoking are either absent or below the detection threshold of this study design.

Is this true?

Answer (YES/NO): NO